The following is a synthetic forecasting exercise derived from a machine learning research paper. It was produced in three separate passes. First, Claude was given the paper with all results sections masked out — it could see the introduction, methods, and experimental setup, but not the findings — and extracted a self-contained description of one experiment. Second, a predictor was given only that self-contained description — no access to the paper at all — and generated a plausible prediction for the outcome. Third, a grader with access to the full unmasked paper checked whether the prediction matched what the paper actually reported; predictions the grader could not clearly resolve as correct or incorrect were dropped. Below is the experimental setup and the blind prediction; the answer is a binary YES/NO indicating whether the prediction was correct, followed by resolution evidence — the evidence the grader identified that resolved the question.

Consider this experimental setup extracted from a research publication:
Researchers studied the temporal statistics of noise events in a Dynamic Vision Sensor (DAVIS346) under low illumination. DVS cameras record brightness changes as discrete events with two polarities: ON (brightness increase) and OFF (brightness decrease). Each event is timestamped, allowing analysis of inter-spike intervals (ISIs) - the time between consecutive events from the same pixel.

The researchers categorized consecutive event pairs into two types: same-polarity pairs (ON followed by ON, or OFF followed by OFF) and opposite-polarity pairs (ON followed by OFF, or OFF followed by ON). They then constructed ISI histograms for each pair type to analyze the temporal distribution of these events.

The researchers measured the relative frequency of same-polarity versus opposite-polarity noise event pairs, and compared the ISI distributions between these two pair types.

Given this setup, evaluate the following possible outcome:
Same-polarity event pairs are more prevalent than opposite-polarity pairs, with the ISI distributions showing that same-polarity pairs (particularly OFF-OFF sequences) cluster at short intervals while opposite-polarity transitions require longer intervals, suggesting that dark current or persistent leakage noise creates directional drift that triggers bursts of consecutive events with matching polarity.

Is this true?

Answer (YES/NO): NO